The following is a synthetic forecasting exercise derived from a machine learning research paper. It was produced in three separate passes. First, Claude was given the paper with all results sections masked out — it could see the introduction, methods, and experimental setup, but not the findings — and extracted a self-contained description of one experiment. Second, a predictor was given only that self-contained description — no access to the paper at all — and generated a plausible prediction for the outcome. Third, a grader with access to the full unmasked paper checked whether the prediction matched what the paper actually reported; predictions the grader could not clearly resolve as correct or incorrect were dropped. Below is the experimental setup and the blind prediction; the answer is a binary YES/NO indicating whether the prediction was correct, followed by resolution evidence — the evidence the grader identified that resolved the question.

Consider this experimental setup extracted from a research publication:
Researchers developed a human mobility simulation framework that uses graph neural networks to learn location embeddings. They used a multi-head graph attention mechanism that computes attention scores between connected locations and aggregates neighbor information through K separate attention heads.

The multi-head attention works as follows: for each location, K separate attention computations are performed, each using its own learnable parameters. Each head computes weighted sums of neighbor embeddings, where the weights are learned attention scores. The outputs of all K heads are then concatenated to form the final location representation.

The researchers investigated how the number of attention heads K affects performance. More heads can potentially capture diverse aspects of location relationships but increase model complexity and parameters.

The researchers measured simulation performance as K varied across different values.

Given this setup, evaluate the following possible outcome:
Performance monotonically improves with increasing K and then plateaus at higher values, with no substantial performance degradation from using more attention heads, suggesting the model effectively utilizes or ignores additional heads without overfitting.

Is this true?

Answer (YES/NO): NO